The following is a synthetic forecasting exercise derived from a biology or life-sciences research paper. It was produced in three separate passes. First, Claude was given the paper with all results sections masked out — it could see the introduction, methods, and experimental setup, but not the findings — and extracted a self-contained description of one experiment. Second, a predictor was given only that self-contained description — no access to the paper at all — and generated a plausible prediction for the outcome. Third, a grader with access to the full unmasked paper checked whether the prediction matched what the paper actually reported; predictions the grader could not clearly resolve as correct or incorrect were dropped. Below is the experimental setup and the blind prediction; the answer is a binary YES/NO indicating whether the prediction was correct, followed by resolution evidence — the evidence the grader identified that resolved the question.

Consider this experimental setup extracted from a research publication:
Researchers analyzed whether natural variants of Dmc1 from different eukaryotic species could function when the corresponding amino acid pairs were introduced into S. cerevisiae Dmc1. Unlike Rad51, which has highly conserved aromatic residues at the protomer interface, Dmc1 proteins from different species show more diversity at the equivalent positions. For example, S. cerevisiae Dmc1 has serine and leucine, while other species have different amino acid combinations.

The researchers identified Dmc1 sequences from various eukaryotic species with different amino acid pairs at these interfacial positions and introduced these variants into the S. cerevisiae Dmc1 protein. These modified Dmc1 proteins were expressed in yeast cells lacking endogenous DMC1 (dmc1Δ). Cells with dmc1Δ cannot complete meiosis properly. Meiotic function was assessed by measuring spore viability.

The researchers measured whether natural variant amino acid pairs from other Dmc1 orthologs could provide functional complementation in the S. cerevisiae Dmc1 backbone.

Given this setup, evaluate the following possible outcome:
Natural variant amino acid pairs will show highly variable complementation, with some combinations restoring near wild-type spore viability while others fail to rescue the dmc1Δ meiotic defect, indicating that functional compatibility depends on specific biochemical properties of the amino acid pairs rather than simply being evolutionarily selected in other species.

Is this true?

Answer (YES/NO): NO